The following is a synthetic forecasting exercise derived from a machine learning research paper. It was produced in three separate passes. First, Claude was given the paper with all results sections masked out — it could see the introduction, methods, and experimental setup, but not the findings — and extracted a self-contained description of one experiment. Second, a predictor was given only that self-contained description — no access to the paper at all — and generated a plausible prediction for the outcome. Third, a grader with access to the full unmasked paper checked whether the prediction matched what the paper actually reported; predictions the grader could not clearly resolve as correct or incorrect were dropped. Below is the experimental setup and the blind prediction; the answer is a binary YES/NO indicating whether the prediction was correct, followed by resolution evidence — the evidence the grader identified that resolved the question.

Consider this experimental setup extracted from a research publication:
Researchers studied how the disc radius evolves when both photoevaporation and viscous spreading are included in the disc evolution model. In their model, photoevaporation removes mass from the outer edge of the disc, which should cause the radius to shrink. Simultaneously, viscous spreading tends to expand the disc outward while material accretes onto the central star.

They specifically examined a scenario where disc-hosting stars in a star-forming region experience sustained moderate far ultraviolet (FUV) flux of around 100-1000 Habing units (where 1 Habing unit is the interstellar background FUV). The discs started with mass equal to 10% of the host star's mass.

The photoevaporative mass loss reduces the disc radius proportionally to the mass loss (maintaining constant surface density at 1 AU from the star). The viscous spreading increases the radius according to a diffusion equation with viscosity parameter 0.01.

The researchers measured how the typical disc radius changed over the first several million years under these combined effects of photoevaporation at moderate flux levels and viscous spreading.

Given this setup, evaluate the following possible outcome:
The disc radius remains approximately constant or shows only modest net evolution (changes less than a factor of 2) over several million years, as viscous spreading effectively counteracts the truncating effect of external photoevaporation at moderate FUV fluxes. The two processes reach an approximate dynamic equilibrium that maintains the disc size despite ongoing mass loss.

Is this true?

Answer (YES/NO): NO